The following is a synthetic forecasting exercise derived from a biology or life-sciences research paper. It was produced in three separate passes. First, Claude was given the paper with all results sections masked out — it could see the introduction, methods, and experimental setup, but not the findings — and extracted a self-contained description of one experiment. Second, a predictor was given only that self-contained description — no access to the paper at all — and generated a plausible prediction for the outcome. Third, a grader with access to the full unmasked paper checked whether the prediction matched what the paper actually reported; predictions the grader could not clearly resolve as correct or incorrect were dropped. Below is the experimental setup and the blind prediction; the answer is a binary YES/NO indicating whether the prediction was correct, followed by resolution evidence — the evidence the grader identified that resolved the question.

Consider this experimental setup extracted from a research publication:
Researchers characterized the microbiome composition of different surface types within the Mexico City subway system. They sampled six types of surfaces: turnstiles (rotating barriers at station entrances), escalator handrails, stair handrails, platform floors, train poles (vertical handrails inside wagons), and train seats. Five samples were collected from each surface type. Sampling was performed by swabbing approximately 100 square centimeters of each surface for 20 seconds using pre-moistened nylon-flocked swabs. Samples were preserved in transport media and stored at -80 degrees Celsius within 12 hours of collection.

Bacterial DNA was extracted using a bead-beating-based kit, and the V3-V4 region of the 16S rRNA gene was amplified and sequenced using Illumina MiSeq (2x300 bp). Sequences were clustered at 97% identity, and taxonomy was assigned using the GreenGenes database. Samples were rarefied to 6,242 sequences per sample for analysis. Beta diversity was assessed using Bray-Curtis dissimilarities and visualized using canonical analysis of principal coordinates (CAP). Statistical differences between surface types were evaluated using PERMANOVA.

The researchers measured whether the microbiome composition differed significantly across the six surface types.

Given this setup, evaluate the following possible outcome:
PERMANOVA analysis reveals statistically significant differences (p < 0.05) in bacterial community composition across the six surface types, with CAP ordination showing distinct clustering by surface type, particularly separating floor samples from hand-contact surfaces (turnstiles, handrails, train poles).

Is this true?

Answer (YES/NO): NO